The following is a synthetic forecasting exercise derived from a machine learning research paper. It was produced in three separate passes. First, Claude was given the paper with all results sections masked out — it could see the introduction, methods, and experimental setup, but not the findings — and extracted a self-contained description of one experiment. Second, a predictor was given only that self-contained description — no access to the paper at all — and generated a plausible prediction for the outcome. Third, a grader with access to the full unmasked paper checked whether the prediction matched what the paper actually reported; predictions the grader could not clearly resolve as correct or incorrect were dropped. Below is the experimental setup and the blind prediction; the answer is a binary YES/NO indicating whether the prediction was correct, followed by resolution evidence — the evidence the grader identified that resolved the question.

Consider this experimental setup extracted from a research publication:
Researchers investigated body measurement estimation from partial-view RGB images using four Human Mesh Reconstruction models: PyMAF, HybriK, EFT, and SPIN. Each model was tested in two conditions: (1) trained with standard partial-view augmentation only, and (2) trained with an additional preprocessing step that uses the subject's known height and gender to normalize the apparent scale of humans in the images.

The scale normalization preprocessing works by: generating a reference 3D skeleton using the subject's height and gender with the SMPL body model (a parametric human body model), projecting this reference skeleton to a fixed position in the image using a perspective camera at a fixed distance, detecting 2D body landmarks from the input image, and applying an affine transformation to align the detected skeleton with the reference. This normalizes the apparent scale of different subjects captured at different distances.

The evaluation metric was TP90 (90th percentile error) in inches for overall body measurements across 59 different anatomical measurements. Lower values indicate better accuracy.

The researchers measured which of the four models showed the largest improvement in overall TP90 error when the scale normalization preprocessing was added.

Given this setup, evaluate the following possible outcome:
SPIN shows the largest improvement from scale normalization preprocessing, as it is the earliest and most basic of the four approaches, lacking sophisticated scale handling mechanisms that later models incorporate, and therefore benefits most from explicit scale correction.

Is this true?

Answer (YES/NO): NO